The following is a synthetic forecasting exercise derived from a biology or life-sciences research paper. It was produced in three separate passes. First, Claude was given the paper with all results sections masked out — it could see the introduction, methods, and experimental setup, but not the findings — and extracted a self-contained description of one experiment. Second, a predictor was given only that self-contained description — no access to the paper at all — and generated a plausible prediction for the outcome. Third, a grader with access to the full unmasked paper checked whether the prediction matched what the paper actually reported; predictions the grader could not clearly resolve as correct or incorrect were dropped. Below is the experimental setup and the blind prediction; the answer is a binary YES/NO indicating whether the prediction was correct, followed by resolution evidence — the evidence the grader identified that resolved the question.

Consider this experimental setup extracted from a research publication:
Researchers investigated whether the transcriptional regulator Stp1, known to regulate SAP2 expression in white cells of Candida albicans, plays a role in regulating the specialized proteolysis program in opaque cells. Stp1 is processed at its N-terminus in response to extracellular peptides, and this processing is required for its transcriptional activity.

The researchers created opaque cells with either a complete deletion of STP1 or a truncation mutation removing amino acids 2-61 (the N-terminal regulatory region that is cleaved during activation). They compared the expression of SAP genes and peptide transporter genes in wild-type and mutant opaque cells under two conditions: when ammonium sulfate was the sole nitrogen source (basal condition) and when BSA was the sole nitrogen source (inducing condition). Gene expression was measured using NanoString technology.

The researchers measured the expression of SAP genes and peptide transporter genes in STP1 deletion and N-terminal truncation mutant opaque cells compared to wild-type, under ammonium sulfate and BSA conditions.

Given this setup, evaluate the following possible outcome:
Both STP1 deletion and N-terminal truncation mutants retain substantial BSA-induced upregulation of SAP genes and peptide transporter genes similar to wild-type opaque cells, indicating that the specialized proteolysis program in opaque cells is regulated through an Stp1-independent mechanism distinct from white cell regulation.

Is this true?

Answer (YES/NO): NO